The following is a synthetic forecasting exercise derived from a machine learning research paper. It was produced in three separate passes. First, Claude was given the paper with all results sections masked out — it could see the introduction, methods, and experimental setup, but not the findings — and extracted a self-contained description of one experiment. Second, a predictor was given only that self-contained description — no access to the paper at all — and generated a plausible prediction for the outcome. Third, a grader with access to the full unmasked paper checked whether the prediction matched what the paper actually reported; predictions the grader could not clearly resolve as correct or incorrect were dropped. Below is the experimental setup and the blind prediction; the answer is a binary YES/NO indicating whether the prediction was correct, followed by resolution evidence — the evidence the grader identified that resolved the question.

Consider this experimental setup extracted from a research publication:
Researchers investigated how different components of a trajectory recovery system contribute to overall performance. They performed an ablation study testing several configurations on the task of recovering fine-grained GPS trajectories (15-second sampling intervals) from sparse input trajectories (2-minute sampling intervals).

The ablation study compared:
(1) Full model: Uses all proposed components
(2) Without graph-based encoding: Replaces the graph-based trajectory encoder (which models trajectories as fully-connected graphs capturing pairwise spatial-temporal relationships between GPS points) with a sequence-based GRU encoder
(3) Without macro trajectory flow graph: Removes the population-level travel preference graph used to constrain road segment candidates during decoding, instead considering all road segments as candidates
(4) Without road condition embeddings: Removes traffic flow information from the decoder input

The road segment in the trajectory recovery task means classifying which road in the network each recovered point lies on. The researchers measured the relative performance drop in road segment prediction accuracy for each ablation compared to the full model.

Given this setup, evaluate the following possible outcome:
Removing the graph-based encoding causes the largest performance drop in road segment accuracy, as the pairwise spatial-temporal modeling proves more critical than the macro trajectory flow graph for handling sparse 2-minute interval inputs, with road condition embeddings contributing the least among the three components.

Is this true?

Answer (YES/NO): NO